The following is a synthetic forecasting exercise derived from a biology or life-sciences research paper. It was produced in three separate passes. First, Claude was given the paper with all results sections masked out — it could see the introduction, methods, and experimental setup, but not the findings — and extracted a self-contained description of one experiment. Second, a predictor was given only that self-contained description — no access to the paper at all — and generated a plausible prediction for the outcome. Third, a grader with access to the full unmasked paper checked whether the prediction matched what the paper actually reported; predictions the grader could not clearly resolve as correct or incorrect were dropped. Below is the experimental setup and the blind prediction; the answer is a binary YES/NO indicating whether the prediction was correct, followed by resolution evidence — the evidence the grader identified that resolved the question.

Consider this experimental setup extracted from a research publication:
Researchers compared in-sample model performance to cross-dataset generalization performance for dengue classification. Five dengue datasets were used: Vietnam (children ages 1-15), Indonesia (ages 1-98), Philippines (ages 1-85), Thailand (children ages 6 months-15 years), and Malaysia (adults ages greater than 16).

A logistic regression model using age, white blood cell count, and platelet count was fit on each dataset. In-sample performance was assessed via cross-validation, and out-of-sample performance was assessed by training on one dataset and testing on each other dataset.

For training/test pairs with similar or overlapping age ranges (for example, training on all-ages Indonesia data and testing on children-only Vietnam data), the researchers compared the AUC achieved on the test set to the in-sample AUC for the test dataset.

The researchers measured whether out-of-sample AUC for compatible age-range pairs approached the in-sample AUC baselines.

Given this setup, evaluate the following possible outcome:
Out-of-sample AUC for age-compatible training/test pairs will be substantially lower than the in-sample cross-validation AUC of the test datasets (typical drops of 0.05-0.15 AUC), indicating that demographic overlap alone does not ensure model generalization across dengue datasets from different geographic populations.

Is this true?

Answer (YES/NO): NO